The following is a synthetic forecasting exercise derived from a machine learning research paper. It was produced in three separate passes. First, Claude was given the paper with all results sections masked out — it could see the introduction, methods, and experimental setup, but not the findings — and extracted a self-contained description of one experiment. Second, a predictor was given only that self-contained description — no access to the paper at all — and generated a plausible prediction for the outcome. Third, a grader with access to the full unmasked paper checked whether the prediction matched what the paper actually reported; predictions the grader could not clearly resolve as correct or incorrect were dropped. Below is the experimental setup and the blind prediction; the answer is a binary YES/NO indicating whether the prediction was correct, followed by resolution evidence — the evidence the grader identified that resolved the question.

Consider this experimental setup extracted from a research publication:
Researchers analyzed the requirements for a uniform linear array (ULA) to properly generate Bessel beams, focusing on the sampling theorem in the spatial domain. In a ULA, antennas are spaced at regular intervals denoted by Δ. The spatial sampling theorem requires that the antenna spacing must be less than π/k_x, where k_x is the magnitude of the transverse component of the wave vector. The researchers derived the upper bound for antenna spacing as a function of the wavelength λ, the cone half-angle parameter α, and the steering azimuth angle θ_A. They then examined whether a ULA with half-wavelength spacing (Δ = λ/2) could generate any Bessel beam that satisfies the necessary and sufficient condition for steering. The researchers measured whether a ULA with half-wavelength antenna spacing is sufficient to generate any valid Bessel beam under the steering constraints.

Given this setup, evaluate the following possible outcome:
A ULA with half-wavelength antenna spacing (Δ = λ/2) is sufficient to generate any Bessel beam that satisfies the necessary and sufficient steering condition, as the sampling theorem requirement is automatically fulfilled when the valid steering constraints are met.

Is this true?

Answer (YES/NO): YES